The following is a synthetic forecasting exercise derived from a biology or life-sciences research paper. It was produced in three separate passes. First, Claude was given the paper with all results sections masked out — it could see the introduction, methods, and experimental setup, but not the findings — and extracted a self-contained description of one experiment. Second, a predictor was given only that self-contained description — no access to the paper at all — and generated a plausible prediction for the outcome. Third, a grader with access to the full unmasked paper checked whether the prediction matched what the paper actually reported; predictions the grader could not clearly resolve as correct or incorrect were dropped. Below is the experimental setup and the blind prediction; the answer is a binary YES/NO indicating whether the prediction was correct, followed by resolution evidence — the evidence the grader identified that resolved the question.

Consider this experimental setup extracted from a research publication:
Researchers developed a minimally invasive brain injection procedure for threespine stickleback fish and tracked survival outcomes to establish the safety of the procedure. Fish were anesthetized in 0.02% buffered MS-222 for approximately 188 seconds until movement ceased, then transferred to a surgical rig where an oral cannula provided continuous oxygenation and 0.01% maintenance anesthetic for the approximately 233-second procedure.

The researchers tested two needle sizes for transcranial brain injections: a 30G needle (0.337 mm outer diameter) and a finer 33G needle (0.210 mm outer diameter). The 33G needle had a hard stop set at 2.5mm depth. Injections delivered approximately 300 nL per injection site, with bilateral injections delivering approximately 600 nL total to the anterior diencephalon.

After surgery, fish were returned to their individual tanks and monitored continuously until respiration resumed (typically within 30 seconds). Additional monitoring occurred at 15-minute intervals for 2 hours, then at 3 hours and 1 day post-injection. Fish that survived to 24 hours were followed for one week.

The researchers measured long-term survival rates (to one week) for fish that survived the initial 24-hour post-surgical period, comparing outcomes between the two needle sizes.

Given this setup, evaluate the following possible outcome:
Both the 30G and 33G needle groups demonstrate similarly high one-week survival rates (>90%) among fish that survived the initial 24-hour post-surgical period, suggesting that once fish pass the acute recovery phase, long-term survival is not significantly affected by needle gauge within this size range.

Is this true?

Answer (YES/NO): YES